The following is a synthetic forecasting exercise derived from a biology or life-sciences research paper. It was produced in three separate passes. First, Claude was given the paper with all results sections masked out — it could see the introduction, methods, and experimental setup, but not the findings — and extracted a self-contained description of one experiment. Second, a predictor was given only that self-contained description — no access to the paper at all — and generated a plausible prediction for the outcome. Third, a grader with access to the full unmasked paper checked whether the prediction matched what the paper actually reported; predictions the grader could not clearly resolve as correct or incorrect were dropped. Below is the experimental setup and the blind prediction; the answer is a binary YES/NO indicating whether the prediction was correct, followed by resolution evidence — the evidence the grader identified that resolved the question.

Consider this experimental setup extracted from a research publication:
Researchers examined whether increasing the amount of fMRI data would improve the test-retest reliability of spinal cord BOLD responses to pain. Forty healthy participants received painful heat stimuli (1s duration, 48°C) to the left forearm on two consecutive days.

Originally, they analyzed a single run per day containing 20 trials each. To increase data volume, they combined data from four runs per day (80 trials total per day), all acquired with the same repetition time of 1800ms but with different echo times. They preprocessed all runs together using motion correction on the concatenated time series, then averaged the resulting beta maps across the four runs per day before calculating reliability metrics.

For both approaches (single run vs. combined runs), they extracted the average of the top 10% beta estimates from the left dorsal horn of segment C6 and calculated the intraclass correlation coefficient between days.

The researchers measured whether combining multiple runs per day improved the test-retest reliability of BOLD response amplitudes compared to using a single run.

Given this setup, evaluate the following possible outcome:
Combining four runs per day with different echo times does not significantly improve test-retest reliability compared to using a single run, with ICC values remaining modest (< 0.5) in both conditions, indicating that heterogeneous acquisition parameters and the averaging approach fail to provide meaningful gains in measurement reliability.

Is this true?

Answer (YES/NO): YES